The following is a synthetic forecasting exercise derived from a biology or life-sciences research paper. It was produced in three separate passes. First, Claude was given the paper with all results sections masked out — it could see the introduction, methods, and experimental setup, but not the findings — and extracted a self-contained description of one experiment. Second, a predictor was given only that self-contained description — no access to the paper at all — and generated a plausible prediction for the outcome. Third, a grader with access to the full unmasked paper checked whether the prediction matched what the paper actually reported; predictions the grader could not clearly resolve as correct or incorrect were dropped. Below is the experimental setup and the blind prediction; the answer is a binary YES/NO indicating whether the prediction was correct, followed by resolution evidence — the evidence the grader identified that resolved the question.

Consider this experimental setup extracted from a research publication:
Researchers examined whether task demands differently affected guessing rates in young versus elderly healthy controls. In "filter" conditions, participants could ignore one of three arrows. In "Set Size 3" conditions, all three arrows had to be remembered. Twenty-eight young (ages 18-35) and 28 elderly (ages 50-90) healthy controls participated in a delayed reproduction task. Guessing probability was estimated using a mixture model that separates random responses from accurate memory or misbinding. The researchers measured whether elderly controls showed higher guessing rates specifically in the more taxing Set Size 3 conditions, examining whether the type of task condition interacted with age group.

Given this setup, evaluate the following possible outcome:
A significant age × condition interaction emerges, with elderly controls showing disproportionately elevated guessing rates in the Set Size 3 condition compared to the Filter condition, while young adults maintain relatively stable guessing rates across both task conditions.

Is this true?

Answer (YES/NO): YES